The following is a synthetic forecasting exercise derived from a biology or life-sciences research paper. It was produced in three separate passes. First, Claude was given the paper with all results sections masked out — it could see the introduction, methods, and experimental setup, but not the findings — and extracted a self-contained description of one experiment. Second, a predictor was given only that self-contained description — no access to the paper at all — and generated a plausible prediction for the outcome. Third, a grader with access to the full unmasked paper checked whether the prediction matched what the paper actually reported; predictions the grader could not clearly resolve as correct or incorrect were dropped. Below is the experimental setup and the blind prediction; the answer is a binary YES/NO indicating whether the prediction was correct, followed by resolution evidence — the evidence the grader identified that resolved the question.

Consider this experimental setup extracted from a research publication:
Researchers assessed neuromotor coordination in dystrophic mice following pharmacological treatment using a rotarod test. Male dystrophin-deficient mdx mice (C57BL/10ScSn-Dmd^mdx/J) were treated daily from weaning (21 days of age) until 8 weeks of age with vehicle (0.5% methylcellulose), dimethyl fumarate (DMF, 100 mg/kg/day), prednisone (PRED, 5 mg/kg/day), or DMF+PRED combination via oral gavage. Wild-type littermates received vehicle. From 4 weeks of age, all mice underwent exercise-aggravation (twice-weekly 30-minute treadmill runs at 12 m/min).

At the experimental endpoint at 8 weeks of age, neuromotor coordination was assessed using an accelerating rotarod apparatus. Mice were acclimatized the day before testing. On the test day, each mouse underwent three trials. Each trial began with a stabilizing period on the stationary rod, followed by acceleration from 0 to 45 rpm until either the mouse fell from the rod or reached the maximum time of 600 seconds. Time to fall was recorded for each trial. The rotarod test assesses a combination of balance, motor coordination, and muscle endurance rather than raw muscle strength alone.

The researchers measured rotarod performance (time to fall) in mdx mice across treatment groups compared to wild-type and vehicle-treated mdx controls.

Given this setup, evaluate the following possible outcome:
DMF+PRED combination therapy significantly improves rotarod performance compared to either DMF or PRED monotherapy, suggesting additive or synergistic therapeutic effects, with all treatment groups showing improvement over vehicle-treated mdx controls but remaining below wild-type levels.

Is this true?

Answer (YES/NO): NO